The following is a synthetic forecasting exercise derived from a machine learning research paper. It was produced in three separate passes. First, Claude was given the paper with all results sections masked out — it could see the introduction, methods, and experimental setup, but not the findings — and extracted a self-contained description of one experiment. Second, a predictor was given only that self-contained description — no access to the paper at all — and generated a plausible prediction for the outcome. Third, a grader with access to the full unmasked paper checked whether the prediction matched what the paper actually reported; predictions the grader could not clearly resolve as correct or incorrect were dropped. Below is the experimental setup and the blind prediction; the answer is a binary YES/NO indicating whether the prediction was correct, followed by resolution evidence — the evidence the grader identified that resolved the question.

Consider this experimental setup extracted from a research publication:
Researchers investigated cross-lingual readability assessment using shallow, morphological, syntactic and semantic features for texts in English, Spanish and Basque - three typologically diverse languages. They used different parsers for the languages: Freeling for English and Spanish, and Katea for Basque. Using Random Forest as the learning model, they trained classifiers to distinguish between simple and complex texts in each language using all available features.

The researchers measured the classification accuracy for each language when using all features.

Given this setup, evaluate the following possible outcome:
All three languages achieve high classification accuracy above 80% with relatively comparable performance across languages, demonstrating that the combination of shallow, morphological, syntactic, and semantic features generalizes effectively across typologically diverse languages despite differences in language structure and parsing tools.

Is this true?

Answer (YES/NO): NO